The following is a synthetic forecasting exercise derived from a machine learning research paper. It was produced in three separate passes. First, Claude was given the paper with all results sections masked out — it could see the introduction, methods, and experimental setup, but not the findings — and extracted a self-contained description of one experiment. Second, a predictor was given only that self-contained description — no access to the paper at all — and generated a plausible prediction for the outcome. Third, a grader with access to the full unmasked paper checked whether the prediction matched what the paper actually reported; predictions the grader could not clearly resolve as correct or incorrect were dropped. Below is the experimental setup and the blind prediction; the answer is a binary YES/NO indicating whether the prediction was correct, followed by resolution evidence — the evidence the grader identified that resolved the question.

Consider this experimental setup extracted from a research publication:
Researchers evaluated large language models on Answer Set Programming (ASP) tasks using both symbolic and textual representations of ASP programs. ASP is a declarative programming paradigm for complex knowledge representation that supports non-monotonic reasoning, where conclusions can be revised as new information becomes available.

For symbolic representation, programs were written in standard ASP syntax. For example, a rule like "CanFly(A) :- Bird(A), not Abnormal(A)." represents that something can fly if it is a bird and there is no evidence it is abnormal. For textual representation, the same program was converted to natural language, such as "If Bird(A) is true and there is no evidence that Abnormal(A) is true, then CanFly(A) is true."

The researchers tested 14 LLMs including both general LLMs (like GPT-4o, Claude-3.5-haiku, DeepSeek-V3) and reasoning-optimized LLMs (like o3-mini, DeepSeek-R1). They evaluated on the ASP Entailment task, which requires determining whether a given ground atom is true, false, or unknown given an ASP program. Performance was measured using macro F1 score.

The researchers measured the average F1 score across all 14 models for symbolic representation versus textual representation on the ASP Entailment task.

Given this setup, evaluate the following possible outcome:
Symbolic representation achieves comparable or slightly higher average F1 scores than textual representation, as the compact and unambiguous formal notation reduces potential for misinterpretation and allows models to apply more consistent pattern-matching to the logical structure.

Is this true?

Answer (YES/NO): NO